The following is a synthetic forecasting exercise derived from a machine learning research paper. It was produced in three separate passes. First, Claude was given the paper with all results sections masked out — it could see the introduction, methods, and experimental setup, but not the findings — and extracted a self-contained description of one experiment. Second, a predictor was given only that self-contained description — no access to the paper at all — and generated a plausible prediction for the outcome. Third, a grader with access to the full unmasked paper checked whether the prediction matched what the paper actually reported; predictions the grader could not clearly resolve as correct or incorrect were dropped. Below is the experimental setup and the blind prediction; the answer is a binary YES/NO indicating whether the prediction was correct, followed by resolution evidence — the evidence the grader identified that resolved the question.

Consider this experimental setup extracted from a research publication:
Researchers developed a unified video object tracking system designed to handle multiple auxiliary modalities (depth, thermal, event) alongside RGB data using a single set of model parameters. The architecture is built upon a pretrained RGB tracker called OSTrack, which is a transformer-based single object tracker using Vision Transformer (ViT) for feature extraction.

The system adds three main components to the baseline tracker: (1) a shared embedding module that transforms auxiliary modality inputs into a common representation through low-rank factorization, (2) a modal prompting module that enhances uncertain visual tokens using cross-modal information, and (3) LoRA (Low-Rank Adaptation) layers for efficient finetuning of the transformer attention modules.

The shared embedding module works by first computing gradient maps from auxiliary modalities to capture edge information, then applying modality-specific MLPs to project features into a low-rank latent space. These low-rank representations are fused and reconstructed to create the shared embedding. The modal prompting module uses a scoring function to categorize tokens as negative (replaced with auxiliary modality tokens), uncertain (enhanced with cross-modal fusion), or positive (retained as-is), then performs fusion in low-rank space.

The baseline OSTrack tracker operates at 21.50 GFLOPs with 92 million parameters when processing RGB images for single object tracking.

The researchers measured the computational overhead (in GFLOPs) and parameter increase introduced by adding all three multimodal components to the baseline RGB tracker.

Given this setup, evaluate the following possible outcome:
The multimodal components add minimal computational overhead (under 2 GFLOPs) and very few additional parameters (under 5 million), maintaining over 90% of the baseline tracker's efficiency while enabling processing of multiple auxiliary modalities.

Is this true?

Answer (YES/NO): NO